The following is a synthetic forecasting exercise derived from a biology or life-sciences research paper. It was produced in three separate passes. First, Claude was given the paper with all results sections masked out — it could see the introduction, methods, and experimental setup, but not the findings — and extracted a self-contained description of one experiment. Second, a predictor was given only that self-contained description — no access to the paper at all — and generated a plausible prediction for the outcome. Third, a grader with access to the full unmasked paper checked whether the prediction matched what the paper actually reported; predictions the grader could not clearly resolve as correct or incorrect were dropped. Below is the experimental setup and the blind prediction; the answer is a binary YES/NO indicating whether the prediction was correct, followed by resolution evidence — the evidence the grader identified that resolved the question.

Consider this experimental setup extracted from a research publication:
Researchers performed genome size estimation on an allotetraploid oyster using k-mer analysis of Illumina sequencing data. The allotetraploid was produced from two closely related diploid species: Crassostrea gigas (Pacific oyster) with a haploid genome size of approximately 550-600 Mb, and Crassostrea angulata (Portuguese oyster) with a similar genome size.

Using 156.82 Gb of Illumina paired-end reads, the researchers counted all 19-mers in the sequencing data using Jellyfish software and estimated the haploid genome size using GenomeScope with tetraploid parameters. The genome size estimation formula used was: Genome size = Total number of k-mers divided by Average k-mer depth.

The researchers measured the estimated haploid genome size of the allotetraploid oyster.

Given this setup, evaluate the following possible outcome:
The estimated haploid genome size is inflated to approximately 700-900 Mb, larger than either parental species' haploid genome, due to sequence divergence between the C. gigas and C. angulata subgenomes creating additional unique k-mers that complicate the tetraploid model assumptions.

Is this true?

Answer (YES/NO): NO